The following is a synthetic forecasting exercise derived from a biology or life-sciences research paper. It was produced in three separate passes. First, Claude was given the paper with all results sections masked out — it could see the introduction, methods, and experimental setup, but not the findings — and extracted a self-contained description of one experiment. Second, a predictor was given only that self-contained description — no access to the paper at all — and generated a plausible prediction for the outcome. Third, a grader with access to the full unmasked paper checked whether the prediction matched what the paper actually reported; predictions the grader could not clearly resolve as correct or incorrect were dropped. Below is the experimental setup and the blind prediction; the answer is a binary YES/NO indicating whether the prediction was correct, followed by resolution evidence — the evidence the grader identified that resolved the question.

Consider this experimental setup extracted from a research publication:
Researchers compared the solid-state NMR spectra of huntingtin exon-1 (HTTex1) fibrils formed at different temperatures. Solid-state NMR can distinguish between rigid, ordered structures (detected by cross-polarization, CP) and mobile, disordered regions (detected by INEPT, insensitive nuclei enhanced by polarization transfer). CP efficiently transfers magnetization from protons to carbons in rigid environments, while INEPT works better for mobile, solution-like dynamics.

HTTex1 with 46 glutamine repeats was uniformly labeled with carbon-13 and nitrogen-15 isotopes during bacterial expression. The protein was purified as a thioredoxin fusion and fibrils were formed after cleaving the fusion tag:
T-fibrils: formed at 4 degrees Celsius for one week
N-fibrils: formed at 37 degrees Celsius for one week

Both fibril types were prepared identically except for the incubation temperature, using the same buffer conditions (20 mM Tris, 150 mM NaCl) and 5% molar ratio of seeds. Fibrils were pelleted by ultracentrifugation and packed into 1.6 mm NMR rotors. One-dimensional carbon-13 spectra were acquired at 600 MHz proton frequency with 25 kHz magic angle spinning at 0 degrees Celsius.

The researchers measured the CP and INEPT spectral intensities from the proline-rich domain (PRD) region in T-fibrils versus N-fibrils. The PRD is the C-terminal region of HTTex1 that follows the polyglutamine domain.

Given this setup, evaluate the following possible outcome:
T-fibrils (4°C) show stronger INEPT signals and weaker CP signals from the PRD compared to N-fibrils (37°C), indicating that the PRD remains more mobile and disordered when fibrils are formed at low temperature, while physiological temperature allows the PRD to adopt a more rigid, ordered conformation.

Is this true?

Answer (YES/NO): YES